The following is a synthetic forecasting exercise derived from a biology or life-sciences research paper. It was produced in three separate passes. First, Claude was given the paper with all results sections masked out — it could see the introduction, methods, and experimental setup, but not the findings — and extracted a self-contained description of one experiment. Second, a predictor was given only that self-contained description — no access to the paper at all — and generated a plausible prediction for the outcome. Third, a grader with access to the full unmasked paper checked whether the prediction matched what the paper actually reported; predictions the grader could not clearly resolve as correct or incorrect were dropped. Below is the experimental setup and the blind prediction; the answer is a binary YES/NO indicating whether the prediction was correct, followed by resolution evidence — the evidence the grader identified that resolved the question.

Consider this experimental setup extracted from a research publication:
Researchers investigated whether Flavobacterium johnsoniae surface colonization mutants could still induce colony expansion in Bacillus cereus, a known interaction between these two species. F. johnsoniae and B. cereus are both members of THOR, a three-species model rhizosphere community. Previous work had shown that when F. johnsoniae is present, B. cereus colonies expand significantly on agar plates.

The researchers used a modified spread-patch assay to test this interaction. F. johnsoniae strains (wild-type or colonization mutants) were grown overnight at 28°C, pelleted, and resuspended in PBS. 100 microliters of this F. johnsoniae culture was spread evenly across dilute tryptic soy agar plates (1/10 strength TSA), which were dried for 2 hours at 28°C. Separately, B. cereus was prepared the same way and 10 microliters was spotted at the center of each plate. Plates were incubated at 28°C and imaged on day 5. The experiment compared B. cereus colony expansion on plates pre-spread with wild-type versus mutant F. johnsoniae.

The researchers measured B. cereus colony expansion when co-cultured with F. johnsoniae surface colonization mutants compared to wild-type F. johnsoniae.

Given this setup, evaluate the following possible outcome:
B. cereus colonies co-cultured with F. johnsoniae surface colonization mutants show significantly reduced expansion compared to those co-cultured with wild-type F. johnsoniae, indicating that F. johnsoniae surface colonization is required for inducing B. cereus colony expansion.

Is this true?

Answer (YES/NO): NO